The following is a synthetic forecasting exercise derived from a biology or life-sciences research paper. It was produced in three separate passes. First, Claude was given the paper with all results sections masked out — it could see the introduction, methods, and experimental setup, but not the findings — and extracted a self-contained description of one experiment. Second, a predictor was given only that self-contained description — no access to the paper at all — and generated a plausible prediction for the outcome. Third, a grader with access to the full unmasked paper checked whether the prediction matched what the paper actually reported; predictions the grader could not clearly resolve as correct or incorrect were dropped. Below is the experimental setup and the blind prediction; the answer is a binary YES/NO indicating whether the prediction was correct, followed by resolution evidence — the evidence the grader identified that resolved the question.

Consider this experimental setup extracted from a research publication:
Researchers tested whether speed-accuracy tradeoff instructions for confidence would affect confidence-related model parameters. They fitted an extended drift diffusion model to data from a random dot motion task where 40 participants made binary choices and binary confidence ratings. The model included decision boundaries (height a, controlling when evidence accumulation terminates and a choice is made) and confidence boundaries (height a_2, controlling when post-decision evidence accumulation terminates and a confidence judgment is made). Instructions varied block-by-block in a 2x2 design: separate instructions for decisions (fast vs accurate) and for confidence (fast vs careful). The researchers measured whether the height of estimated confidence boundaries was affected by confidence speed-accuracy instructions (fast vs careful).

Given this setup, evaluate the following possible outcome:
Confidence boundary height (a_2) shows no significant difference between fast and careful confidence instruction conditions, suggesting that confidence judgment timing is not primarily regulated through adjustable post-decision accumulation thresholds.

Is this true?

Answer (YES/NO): NO